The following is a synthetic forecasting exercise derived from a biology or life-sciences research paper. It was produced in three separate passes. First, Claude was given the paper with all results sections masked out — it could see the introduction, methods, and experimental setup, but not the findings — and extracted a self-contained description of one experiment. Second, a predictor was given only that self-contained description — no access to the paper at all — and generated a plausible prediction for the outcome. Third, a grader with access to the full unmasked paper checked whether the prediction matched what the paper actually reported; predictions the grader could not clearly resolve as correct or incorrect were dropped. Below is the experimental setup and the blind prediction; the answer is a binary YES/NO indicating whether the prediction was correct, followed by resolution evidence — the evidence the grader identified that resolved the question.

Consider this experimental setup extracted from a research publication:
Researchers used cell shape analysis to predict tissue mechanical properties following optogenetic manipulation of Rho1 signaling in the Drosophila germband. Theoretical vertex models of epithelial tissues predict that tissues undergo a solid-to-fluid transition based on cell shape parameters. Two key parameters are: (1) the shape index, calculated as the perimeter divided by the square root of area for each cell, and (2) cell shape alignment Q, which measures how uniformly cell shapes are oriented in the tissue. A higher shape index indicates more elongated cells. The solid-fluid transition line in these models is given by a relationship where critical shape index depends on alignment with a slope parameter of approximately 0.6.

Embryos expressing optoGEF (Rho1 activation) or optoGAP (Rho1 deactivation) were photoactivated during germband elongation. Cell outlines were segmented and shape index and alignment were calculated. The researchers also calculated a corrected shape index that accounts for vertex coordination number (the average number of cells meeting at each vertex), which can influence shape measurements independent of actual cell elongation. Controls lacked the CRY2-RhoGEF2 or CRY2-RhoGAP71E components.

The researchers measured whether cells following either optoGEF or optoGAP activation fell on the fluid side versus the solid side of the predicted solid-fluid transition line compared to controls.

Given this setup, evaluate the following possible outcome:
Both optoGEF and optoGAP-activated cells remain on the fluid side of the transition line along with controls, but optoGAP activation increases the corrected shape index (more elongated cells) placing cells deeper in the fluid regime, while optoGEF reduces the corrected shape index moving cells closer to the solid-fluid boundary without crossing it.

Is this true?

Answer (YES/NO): NO